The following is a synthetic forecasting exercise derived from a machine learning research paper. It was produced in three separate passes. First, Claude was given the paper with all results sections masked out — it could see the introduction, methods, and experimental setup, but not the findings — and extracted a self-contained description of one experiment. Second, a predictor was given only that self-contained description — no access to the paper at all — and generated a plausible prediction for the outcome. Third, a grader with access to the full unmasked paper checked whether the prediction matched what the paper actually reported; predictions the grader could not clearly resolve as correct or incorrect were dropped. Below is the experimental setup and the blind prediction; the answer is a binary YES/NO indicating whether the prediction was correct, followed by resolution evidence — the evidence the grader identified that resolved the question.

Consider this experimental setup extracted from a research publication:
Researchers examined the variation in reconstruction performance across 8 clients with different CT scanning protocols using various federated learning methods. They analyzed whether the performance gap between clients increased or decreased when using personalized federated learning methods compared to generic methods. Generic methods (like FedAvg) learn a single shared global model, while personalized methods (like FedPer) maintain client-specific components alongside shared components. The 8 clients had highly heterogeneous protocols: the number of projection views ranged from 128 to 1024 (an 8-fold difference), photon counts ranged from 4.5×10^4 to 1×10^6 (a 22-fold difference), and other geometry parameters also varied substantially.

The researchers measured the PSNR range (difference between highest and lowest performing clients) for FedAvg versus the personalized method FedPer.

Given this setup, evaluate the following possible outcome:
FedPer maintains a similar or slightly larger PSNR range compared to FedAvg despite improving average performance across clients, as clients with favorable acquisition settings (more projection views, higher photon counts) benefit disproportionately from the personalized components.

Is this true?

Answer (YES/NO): NO